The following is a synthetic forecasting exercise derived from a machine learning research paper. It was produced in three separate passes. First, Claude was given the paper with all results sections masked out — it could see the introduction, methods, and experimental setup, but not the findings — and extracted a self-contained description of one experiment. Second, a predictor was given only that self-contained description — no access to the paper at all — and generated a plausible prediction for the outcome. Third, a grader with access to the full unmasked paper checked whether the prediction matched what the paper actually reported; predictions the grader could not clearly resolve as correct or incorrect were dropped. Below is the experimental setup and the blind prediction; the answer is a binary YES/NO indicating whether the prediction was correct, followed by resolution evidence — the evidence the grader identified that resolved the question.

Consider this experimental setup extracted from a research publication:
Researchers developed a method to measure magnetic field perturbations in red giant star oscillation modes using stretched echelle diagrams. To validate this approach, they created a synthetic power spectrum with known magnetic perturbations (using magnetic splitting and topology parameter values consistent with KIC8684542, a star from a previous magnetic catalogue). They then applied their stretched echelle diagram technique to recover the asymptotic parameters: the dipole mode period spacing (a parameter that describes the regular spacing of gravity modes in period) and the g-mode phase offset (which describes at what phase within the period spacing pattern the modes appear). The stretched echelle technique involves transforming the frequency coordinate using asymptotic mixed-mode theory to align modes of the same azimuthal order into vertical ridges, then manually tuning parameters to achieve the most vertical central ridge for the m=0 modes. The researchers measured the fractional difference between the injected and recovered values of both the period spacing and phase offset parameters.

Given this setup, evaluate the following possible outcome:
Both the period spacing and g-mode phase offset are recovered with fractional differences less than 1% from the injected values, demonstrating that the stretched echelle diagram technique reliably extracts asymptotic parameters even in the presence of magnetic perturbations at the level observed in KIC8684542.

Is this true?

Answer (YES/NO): NO